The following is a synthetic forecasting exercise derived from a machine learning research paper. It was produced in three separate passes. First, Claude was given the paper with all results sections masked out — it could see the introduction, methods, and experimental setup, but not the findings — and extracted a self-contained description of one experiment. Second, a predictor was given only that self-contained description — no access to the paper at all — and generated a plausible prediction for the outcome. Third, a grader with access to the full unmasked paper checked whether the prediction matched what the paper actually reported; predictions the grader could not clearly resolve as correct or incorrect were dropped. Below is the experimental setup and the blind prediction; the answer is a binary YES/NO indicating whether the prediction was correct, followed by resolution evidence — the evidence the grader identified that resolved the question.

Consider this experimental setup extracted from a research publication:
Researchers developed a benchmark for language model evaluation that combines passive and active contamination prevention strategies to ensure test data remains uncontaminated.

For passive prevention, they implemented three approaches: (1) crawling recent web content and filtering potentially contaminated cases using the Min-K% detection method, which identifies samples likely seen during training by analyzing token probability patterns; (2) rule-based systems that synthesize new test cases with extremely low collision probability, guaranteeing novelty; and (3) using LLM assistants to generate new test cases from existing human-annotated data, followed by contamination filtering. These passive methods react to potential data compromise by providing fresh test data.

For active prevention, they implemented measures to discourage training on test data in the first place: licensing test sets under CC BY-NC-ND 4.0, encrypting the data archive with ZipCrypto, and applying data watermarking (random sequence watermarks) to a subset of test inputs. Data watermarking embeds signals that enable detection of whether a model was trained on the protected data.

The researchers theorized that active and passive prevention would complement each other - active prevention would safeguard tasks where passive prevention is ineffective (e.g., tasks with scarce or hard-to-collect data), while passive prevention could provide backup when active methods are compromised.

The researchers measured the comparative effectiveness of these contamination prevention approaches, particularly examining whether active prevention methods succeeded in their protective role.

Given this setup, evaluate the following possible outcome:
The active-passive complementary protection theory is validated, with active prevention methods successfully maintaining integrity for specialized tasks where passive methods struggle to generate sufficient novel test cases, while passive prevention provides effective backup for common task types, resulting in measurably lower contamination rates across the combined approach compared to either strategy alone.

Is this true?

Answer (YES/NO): NO